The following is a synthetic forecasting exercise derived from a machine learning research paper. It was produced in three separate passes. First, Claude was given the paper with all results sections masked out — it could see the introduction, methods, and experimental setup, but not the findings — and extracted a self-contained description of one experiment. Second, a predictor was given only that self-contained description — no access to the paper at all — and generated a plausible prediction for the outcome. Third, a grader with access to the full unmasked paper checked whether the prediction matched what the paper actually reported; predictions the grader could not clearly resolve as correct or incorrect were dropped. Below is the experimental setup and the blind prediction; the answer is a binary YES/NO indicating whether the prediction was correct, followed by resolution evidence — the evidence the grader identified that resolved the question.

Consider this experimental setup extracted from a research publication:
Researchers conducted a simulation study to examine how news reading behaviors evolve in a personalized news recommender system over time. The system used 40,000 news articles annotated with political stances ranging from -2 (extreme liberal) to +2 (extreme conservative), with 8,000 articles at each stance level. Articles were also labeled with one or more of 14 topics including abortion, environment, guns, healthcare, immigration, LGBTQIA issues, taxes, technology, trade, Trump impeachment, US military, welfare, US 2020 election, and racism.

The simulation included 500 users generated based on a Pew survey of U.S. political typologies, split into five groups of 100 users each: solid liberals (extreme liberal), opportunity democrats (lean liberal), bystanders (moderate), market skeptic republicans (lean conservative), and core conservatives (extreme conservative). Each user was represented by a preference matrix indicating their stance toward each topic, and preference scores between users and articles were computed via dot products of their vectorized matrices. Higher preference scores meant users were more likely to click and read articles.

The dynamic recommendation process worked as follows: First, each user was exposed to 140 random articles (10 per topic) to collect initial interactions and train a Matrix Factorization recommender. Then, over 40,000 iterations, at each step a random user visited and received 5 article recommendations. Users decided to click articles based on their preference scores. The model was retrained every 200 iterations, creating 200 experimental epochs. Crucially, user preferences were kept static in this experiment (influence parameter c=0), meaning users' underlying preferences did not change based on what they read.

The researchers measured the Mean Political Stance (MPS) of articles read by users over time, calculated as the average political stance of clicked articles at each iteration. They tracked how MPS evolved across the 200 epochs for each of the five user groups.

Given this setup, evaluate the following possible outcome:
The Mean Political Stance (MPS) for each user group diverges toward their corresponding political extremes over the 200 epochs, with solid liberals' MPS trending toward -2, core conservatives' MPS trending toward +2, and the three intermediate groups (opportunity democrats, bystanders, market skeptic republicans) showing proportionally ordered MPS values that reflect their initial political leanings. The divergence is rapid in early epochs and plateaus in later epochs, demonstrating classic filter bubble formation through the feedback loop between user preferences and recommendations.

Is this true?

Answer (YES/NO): NO